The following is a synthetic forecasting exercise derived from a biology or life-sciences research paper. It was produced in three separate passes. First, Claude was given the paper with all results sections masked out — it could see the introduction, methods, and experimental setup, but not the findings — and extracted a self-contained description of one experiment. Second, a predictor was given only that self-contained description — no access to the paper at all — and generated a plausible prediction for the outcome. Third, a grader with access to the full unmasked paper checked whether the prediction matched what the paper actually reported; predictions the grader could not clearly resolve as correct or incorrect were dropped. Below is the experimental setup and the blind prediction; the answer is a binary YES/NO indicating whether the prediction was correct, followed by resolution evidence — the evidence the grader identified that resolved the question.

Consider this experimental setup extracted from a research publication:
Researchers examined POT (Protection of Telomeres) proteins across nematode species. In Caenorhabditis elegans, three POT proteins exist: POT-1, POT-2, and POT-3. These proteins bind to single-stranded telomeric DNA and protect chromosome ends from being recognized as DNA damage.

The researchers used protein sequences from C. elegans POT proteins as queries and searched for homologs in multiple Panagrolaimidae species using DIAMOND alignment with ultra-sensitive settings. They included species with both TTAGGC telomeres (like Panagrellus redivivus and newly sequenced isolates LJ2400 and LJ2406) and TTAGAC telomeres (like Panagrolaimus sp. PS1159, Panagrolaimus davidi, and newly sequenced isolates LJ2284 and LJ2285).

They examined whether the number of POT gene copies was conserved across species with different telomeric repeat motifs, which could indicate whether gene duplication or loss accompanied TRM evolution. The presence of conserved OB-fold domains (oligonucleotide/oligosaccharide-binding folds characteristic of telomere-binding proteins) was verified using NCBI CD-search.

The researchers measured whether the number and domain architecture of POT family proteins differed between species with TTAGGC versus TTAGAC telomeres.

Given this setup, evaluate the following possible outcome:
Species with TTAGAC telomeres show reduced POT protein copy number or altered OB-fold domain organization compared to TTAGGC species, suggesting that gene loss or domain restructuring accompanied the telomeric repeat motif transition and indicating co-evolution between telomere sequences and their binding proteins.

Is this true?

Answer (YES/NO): NO